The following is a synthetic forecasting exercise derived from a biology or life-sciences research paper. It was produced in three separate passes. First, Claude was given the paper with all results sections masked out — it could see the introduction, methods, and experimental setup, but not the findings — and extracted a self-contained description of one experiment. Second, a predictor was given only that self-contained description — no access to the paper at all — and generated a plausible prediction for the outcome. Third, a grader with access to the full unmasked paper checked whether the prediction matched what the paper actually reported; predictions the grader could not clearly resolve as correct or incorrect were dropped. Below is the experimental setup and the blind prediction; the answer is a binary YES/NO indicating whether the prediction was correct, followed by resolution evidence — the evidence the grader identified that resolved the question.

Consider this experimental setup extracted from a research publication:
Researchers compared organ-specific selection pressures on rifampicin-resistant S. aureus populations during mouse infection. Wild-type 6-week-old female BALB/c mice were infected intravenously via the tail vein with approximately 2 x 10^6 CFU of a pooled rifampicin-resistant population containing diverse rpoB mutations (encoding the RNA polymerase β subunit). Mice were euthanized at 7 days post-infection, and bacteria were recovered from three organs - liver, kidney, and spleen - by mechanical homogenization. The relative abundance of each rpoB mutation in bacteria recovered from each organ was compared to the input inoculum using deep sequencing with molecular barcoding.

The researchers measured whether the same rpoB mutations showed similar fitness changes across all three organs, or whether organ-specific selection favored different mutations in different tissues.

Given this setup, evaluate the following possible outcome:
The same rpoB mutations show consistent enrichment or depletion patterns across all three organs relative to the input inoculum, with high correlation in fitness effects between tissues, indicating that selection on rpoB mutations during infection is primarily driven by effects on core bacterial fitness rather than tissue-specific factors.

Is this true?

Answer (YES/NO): NO